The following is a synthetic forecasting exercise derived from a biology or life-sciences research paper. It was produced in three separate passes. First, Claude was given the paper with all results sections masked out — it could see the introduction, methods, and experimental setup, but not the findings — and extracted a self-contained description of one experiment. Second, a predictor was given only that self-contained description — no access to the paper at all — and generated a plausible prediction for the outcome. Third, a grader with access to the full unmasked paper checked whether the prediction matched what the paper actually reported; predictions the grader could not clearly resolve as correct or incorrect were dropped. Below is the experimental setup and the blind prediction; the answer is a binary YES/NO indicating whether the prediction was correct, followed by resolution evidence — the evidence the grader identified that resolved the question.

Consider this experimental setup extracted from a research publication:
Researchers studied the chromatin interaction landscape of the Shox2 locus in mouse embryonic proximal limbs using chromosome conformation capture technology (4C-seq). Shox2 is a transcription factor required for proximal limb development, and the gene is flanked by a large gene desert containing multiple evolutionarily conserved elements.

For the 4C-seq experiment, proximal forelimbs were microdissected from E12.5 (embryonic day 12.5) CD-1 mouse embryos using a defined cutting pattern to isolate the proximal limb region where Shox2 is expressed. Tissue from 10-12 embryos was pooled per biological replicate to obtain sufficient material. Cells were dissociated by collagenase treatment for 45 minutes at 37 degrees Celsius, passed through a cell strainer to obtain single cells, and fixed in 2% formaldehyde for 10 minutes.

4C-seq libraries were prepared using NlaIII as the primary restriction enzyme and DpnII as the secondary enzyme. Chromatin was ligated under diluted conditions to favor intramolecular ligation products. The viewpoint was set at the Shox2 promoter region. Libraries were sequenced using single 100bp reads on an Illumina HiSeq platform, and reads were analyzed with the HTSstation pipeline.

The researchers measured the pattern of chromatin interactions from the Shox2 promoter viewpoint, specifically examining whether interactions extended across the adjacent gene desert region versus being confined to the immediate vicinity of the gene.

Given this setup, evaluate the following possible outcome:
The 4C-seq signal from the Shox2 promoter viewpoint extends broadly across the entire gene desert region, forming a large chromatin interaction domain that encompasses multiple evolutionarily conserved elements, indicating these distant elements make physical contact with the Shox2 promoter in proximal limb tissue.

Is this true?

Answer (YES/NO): YES